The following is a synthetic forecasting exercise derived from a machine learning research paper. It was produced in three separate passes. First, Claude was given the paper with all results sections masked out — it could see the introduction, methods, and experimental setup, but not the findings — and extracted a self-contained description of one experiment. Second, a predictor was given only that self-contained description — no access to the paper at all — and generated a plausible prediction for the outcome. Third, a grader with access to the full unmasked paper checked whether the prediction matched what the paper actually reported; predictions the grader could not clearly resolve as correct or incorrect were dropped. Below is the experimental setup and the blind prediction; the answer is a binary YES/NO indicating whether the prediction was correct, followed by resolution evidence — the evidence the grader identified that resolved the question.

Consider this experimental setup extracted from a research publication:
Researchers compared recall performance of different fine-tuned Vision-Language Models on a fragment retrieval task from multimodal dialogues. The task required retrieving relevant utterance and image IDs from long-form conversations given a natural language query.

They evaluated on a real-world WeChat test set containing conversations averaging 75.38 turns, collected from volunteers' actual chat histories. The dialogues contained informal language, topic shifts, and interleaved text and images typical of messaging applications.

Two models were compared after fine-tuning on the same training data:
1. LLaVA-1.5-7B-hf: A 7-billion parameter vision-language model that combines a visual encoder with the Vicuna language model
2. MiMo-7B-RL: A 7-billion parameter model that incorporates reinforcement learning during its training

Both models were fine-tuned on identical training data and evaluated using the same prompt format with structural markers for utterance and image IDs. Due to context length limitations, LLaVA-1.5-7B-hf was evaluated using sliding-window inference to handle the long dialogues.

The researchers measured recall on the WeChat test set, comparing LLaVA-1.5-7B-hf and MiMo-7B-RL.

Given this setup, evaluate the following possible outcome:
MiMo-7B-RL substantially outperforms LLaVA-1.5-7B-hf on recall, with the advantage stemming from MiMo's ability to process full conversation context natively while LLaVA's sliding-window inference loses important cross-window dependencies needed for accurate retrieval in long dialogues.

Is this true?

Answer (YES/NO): NO